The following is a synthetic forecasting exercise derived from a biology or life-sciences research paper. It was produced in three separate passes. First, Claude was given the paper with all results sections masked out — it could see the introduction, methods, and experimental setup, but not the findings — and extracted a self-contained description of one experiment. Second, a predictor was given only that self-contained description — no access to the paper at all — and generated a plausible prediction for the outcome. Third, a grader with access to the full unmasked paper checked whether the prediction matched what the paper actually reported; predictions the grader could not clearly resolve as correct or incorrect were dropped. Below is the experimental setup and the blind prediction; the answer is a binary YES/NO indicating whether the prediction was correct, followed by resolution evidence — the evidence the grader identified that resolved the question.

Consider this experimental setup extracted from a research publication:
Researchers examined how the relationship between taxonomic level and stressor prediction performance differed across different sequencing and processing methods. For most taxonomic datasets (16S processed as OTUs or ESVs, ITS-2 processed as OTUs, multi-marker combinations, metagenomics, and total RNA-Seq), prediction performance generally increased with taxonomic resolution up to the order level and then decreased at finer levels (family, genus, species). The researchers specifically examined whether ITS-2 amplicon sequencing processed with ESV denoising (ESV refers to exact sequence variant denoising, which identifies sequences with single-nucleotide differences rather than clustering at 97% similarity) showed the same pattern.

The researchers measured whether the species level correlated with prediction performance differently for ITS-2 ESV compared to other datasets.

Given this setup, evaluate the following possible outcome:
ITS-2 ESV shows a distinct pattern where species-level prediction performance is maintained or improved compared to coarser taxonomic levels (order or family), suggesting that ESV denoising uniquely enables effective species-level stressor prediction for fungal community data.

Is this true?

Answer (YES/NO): YES